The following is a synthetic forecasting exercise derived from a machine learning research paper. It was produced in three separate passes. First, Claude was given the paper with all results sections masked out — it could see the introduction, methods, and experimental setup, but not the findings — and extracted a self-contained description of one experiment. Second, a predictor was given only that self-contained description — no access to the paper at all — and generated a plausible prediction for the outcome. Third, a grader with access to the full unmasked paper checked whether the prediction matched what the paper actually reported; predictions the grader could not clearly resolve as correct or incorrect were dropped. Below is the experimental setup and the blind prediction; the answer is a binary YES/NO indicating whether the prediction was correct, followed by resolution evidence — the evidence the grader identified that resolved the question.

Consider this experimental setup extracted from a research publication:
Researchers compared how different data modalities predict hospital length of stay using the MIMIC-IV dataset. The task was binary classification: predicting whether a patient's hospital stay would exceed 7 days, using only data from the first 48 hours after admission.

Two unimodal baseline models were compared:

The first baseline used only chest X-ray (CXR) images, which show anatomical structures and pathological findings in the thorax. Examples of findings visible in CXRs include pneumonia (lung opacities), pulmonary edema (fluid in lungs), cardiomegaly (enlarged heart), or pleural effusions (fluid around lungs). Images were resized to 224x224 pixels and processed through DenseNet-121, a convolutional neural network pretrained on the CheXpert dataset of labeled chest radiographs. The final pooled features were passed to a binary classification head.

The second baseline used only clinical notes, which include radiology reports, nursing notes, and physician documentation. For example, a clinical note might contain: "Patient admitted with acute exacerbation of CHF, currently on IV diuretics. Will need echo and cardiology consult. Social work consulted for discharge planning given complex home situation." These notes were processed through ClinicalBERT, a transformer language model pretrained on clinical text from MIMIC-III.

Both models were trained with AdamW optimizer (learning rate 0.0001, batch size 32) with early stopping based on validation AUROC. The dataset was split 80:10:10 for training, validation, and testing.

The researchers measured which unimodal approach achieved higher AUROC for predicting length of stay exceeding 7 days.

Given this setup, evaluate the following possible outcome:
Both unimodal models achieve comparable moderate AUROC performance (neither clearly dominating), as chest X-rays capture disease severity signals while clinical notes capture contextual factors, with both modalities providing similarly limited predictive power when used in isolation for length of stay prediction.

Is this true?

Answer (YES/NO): NO